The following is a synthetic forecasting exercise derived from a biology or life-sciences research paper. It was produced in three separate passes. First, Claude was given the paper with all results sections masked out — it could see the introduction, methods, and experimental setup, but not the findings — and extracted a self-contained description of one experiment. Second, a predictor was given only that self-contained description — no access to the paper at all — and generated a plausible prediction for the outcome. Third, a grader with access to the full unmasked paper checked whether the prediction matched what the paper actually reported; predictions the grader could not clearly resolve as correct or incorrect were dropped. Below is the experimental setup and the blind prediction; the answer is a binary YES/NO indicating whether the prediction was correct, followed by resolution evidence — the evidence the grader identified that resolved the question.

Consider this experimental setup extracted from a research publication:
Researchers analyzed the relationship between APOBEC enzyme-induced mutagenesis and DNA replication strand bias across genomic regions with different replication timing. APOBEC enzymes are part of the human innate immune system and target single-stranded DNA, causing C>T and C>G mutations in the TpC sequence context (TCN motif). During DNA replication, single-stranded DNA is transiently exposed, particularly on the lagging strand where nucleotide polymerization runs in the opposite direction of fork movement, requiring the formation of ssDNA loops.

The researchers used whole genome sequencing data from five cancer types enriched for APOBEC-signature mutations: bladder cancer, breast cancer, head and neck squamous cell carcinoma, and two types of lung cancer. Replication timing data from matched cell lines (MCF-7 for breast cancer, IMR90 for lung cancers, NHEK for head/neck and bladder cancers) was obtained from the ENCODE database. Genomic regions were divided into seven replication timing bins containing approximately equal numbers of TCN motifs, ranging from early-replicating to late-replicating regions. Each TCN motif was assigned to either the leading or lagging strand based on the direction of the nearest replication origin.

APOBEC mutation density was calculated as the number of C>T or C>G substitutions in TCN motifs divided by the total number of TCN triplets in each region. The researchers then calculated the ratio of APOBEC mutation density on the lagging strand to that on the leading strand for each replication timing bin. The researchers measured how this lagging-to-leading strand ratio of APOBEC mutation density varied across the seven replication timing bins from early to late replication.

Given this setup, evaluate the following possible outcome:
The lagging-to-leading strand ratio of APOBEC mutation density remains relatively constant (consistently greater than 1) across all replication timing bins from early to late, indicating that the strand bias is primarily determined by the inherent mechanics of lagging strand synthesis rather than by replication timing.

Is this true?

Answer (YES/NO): NO